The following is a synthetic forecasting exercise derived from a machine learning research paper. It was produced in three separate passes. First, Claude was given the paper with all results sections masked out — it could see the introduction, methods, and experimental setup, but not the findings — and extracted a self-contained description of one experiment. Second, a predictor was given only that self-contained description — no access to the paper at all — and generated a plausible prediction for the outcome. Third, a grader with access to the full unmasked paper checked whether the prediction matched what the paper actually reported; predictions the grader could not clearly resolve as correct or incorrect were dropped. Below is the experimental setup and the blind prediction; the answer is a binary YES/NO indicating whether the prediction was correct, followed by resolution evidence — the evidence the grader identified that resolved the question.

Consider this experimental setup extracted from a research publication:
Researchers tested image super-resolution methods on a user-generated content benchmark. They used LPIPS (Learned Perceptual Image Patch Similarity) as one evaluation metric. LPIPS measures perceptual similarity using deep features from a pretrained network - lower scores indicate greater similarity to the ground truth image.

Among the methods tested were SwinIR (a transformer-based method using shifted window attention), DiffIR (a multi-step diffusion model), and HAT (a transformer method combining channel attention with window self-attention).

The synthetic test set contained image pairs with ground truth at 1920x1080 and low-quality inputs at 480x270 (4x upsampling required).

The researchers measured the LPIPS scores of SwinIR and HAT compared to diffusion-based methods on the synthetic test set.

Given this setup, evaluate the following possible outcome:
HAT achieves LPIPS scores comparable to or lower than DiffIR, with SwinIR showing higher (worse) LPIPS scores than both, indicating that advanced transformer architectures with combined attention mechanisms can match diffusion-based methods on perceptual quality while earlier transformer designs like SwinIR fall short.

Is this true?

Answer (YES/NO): NO